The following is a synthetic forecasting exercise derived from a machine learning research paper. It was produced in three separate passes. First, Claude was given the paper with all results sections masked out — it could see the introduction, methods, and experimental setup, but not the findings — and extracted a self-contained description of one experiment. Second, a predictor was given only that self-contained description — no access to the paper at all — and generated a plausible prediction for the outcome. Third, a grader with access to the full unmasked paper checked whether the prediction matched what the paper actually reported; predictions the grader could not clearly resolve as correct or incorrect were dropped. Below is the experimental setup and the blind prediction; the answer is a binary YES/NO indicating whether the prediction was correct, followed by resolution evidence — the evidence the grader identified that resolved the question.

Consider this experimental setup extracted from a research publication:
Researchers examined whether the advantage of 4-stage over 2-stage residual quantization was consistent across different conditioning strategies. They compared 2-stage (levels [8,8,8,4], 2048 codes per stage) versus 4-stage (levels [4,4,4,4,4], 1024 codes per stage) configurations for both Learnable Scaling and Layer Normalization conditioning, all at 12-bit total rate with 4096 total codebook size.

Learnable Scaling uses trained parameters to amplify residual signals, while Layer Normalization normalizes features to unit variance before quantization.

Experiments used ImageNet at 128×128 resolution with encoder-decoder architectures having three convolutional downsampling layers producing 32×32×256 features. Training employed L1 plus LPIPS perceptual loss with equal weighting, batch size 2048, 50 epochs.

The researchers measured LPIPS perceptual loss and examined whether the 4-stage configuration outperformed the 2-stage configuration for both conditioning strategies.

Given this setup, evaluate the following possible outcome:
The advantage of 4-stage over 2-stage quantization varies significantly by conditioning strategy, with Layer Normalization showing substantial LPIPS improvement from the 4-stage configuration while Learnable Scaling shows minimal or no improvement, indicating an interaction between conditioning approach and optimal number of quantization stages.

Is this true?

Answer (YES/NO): NO